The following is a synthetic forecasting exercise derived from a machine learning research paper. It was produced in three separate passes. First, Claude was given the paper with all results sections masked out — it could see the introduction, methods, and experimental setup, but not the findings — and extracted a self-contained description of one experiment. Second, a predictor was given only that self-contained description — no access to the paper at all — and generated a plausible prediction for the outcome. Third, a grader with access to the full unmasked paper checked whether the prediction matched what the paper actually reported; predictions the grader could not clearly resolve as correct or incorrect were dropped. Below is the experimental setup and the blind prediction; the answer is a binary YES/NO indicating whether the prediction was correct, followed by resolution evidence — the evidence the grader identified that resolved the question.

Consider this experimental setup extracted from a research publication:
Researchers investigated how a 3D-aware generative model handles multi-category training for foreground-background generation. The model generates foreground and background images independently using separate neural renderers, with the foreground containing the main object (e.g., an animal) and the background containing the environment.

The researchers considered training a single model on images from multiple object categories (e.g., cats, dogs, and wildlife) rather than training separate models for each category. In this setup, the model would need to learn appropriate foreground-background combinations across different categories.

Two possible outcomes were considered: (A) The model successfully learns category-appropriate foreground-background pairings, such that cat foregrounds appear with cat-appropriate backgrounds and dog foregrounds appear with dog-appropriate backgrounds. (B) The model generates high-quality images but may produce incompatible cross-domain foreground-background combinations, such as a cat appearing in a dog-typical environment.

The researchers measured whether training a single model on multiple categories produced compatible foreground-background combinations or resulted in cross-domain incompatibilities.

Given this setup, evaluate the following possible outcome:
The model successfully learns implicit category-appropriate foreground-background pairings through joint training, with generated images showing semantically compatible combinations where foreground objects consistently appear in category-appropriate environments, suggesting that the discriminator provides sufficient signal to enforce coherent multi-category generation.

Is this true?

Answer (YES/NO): NO